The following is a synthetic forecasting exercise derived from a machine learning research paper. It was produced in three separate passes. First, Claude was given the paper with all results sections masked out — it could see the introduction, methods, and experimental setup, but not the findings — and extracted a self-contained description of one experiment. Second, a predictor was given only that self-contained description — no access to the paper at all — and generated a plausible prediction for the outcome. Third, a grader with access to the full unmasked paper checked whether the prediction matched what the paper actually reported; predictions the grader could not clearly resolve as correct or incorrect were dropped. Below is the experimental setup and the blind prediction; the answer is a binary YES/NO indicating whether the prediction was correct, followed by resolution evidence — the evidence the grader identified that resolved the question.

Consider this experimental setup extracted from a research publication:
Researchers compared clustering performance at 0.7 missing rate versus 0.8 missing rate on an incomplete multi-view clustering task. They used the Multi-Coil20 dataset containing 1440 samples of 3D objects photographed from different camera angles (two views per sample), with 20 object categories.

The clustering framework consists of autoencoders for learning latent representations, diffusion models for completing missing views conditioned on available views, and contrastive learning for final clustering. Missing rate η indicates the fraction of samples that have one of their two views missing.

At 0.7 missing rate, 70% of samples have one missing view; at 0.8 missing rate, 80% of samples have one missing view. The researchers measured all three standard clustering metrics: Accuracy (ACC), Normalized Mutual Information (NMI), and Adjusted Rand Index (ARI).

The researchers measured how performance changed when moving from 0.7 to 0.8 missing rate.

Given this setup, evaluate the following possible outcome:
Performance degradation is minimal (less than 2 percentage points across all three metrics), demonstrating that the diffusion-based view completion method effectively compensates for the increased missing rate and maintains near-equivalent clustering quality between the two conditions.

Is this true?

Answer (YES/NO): NO